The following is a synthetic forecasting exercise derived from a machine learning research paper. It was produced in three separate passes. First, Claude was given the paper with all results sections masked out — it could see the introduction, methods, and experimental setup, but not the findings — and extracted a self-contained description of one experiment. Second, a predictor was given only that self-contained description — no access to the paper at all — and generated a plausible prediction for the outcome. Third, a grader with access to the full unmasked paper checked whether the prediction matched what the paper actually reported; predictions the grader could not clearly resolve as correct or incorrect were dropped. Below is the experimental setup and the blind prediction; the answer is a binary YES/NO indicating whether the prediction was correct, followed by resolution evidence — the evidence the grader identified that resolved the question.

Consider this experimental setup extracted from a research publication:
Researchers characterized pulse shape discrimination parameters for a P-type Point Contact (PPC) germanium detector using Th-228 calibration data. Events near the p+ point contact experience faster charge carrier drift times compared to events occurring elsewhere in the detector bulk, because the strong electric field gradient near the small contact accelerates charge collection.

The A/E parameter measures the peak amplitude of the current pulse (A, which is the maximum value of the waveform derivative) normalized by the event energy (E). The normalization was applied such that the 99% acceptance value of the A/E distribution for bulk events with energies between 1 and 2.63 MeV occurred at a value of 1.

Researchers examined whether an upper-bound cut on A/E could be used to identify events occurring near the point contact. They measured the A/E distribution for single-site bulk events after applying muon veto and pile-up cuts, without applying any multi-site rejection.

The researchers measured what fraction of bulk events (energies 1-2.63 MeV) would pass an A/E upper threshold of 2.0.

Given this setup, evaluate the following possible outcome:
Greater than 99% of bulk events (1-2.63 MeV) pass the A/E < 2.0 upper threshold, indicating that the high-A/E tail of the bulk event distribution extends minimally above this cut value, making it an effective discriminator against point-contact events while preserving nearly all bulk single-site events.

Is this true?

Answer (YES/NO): YES